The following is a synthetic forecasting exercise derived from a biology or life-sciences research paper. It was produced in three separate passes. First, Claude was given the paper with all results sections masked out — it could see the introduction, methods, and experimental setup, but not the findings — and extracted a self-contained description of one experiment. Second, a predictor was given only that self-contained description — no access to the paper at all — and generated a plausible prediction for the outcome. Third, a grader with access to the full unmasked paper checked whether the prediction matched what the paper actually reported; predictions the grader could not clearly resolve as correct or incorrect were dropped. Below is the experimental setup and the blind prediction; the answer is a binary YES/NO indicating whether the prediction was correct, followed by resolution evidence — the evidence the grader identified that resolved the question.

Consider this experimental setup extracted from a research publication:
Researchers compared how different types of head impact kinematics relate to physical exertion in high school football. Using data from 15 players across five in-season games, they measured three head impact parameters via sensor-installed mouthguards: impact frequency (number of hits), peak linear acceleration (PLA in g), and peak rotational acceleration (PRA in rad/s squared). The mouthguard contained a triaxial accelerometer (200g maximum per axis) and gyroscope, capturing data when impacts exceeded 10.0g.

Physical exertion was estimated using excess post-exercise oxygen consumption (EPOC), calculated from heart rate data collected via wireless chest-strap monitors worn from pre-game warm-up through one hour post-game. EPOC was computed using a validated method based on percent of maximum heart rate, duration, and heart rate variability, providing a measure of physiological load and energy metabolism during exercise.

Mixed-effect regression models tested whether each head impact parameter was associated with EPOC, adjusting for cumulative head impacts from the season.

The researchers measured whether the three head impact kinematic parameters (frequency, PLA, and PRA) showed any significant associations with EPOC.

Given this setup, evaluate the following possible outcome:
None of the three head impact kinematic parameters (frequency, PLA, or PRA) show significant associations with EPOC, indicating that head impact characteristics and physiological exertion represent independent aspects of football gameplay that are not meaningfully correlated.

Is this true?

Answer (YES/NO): YES